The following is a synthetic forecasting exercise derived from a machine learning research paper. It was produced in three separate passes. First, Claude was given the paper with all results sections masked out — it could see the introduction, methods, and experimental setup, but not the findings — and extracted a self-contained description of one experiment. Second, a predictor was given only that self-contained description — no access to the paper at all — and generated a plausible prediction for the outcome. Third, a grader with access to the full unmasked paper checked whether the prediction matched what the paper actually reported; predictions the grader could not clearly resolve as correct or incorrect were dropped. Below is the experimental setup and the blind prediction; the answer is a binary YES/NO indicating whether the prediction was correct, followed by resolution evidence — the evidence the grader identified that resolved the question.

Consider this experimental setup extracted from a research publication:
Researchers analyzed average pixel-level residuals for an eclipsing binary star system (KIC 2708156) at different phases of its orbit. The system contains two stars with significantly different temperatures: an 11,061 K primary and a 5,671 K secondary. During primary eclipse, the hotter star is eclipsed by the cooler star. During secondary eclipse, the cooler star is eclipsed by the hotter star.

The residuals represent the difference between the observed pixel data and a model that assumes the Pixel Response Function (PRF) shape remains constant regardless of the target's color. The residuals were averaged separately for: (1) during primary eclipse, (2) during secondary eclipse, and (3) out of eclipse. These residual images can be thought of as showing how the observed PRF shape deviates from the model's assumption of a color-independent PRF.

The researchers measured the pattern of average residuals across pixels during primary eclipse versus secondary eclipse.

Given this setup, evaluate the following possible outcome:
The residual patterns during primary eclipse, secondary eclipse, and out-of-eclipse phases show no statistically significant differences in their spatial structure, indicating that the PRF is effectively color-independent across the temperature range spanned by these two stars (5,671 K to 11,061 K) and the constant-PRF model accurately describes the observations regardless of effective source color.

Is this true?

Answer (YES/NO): NO